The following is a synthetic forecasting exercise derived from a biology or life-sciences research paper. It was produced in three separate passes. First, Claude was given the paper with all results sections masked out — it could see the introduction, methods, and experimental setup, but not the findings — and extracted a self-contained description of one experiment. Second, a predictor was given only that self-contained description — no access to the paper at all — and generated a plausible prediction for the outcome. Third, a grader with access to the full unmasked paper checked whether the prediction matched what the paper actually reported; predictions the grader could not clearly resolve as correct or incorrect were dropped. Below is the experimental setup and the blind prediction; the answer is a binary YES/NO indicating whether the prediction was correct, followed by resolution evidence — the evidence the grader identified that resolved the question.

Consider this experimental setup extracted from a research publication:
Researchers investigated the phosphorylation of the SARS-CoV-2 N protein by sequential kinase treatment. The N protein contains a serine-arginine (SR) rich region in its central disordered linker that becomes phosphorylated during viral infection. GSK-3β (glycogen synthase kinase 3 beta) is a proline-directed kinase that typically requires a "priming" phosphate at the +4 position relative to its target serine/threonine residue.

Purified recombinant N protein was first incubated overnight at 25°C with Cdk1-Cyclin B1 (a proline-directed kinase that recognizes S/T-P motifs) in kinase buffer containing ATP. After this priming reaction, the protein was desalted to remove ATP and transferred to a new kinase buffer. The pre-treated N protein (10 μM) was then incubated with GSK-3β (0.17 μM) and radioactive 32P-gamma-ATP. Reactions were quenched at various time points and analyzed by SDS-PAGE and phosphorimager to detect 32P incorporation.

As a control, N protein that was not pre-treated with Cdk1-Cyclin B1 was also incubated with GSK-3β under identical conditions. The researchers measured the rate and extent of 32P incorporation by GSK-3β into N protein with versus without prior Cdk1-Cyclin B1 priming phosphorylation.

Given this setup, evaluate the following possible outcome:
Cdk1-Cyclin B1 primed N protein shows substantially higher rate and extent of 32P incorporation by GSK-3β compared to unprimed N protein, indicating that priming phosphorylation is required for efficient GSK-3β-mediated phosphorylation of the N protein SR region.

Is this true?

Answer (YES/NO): YES